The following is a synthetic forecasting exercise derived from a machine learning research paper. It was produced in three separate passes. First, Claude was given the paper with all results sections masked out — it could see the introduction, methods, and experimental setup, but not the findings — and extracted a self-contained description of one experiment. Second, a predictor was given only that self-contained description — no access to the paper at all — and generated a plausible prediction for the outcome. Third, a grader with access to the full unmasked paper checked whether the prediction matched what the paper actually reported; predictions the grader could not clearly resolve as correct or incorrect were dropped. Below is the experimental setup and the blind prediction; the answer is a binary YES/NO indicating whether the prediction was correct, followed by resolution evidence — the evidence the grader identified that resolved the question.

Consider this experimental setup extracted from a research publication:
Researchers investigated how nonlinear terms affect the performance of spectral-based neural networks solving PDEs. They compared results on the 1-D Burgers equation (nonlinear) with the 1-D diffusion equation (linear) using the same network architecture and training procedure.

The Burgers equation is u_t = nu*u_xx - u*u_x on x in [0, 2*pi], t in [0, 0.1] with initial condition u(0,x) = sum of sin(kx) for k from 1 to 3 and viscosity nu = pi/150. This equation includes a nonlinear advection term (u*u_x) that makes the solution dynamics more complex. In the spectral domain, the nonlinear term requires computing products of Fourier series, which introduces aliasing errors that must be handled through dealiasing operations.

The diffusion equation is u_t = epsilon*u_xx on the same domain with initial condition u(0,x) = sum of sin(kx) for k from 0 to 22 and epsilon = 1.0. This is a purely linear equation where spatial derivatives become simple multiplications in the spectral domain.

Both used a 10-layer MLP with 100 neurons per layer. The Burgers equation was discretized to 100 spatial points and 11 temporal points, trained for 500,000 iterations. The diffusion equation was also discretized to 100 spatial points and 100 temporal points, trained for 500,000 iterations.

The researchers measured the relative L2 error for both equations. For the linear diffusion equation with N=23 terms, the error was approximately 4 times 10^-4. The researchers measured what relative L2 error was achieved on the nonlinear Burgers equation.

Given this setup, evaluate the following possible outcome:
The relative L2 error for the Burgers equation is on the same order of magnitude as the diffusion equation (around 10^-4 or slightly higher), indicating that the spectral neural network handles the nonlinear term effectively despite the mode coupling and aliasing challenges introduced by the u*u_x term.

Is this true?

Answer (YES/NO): YES